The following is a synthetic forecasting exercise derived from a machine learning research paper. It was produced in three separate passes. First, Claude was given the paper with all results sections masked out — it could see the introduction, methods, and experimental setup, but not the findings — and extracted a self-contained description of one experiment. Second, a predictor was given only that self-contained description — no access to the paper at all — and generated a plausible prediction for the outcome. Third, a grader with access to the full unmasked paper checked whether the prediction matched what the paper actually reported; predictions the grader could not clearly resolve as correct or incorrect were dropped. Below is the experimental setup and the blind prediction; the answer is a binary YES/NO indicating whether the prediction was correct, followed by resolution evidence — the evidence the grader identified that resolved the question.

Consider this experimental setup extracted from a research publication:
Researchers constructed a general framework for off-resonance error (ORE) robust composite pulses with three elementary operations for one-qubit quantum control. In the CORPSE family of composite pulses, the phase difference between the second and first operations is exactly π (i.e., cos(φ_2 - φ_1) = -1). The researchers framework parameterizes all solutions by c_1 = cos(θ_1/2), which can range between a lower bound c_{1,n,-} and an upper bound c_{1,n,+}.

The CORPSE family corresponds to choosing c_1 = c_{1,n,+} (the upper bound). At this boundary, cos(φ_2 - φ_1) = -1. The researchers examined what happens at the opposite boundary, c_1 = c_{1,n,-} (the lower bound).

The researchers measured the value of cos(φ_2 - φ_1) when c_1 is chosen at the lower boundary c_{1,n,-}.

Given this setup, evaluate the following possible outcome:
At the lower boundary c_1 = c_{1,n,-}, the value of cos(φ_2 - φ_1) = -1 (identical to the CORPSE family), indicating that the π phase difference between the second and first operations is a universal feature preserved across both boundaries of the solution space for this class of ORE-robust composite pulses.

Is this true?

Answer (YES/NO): YES